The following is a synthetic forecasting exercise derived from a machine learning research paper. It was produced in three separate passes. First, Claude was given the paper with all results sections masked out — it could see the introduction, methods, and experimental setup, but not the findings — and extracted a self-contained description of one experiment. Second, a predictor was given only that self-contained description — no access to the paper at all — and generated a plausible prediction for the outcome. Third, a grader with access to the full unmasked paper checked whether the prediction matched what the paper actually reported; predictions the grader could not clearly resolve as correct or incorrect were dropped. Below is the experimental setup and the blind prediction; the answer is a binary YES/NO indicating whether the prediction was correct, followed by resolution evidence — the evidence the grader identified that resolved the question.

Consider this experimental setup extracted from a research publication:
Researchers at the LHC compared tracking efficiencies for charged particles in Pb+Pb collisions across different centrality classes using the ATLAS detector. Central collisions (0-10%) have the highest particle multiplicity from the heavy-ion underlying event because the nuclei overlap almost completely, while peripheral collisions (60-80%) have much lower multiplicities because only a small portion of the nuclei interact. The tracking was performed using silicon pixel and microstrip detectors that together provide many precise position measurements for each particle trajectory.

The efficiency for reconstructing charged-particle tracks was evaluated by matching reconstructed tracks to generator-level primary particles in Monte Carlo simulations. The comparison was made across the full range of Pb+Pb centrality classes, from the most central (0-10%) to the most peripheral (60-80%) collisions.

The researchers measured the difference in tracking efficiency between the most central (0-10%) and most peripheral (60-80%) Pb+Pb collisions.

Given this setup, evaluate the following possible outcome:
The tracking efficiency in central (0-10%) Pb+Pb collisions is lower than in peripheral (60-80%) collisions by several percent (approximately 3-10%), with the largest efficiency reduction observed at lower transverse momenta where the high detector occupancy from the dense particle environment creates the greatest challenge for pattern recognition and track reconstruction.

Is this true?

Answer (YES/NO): NO